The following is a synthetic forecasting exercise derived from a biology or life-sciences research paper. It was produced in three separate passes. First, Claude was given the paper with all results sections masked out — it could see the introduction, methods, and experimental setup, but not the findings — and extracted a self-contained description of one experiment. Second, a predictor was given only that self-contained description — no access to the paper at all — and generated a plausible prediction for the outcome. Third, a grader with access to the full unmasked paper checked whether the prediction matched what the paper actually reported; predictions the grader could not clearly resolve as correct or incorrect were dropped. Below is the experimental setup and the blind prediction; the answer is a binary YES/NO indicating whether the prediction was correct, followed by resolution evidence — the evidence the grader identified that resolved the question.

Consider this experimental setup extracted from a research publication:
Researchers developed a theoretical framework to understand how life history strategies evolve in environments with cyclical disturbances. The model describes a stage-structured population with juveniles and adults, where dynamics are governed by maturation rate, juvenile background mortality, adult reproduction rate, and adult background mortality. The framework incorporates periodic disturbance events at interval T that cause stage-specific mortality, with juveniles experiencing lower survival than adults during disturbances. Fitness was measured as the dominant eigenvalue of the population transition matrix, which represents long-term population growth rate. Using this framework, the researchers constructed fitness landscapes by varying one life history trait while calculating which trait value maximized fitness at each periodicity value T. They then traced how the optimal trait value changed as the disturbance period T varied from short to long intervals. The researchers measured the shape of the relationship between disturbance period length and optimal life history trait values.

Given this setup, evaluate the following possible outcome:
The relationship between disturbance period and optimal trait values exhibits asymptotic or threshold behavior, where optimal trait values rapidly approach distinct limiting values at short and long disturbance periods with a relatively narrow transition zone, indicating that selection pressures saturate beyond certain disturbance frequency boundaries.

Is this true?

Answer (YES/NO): NO